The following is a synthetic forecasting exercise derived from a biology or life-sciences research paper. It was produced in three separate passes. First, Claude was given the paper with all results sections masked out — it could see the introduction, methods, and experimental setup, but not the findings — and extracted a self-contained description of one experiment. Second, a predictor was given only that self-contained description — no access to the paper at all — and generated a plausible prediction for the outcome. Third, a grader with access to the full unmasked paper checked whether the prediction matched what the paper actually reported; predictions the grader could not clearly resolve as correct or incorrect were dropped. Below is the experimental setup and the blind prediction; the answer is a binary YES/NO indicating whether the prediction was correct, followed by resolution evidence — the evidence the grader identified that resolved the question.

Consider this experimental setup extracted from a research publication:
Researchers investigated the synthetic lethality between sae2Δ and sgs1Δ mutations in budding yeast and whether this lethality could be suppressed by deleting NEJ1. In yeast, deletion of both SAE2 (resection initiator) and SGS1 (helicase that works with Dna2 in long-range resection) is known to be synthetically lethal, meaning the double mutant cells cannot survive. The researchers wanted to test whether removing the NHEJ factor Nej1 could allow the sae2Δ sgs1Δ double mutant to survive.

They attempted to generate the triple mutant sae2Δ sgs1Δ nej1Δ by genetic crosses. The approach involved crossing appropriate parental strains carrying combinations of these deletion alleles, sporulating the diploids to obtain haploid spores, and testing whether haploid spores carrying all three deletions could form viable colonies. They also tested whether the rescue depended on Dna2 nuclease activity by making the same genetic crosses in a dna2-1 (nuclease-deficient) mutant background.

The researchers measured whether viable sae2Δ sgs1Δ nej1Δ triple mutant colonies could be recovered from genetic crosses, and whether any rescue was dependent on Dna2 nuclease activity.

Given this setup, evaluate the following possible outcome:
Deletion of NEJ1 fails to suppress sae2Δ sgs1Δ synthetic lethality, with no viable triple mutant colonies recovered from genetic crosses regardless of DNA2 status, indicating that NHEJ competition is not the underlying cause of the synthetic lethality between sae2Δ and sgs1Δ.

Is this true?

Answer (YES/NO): NO